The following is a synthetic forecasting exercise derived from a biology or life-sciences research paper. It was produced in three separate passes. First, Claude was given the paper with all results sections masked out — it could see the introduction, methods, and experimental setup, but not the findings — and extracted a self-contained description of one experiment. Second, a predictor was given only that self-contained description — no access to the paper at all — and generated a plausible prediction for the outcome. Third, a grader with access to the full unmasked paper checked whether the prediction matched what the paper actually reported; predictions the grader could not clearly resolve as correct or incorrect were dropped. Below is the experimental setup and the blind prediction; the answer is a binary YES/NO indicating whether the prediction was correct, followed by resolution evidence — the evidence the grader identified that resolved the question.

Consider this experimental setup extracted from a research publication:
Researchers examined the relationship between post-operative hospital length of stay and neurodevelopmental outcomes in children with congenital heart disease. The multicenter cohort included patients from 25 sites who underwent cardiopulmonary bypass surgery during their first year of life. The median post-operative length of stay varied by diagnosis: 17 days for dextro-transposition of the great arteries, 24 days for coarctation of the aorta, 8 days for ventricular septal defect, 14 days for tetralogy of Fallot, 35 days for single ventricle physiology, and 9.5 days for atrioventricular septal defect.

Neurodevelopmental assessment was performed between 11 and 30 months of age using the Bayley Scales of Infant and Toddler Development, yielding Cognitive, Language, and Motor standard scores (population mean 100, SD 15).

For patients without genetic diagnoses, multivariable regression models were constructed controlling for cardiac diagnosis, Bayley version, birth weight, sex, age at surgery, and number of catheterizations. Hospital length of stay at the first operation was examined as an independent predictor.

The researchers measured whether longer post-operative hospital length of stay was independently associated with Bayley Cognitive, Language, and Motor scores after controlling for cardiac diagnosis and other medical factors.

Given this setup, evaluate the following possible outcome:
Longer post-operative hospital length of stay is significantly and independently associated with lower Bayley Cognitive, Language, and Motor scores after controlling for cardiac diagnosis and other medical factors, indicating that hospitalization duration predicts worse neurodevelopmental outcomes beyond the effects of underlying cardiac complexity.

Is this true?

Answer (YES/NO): YES